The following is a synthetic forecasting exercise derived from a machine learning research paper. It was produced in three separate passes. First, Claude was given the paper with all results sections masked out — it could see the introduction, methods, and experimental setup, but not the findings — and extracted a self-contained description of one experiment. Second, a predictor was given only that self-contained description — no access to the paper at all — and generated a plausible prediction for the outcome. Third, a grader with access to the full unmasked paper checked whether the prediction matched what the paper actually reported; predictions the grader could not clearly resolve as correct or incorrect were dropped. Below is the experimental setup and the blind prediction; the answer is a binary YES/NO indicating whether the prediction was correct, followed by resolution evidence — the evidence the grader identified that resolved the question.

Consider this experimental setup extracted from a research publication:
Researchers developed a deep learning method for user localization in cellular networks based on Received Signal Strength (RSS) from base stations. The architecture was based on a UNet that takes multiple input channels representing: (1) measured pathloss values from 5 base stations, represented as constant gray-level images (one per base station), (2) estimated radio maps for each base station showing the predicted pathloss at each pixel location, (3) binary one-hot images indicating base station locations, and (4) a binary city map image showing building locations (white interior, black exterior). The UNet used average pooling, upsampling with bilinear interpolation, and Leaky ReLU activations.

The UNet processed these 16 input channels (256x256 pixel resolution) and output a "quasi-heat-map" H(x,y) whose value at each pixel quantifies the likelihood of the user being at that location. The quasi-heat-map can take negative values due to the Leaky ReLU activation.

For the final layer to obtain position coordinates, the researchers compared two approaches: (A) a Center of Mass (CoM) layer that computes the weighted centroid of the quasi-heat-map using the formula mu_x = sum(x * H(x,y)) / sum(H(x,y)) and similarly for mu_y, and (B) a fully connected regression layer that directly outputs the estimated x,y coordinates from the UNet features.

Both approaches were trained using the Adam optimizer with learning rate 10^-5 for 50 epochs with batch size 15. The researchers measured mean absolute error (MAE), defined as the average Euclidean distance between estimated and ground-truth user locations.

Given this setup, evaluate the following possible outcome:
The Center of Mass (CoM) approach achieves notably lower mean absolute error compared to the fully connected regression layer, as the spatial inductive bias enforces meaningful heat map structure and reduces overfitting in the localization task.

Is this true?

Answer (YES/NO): YES